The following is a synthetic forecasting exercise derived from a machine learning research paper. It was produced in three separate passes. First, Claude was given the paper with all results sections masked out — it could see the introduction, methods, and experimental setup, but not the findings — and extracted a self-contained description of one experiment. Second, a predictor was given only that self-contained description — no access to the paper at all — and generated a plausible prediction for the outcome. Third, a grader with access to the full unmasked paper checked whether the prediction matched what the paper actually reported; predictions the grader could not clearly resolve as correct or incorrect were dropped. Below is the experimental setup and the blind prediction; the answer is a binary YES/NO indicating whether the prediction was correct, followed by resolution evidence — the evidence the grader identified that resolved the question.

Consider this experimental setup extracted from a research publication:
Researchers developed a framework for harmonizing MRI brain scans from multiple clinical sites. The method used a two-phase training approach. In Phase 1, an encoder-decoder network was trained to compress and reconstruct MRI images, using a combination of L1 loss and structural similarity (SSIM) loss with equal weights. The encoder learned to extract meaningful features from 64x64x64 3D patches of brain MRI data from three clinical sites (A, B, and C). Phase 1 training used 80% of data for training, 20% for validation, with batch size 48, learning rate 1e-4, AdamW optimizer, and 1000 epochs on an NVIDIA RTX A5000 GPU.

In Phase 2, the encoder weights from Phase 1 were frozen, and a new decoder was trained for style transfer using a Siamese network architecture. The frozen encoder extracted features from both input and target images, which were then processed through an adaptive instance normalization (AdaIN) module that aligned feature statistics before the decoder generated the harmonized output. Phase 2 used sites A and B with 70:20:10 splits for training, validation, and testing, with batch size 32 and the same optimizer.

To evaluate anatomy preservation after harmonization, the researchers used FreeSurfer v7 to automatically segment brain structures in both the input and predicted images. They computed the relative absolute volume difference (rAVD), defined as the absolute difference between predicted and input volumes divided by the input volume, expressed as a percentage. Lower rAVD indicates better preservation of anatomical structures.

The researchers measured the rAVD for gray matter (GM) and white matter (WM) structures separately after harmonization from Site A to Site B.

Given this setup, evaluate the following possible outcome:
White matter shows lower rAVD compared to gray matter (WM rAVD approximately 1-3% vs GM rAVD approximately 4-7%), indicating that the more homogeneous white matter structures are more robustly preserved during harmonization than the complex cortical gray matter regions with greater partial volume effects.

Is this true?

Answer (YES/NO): NO